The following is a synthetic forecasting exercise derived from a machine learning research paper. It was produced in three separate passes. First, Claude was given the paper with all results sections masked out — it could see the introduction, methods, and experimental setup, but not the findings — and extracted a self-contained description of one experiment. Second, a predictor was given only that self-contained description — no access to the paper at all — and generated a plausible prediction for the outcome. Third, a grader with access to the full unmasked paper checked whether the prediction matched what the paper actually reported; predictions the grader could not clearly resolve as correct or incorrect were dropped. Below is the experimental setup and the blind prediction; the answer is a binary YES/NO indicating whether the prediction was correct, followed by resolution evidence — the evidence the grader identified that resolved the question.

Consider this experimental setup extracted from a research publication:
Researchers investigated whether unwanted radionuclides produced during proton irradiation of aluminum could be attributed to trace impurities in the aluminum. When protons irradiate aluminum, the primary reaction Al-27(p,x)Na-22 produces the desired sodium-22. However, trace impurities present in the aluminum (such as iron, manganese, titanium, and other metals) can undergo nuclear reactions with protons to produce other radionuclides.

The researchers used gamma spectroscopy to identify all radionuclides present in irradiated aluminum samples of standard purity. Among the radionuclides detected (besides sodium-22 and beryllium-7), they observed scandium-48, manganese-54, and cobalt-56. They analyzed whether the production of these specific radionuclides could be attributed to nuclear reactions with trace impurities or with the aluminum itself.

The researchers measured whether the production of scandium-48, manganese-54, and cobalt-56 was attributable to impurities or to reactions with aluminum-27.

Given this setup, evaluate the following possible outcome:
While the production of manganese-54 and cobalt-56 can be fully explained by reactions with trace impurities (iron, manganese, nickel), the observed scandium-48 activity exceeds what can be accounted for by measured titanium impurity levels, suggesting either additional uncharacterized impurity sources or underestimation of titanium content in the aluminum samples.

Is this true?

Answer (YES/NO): NO